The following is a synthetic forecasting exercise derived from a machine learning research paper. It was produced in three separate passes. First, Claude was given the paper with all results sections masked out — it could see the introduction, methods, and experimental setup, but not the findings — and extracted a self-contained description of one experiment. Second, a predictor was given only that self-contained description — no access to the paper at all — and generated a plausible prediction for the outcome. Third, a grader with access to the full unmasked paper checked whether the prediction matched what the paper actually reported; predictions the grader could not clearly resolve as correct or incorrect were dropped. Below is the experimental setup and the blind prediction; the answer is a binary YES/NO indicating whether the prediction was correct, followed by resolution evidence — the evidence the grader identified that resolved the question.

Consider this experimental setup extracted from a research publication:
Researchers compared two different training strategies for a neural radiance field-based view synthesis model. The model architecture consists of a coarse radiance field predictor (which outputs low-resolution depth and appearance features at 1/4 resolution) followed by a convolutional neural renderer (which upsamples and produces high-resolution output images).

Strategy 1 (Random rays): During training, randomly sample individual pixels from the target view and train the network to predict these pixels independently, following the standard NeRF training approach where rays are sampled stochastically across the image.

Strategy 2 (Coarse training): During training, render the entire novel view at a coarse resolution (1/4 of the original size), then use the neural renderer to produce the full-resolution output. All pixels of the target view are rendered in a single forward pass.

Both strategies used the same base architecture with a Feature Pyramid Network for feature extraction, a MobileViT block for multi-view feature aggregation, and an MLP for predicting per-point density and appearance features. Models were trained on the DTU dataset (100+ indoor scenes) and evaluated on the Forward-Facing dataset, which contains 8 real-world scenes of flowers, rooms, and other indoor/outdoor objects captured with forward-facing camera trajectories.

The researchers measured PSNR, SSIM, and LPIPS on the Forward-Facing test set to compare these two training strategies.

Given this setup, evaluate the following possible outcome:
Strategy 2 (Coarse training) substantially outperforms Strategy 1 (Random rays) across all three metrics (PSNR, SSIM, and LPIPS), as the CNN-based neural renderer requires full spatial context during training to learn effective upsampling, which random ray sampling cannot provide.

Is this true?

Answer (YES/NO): NO